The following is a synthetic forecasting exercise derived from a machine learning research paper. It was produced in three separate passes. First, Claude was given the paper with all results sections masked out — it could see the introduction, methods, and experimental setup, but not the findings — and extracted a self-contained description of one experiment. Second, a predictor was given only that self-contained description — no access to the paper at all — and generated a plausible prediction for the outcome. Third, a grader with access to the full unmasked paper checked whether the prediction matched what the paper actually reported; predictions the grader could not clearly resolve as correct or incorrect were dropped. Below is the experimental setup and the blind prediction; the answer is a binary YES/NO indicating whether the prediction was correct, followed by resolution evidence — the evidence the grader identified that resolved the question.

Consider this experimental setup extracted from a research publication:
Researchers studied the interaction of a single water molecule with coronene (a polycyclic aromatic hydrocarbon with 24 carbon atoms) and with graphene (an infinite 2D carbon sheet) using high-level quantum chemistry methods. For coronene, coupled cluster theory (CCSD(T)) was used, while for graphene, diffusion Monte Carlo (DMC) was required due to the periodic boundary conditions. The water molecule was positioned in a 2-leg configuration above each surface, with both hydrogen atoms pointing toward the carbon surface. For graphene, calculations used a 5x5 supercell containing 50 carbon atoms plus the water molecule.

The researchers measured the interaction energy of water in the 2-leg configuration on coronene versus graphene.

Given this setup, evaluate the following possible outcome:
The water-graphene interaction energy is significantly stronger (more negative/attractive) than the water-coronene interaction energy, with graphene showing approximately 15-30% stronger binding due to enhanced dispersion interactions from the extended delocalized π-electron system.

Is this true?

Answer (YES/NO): NO